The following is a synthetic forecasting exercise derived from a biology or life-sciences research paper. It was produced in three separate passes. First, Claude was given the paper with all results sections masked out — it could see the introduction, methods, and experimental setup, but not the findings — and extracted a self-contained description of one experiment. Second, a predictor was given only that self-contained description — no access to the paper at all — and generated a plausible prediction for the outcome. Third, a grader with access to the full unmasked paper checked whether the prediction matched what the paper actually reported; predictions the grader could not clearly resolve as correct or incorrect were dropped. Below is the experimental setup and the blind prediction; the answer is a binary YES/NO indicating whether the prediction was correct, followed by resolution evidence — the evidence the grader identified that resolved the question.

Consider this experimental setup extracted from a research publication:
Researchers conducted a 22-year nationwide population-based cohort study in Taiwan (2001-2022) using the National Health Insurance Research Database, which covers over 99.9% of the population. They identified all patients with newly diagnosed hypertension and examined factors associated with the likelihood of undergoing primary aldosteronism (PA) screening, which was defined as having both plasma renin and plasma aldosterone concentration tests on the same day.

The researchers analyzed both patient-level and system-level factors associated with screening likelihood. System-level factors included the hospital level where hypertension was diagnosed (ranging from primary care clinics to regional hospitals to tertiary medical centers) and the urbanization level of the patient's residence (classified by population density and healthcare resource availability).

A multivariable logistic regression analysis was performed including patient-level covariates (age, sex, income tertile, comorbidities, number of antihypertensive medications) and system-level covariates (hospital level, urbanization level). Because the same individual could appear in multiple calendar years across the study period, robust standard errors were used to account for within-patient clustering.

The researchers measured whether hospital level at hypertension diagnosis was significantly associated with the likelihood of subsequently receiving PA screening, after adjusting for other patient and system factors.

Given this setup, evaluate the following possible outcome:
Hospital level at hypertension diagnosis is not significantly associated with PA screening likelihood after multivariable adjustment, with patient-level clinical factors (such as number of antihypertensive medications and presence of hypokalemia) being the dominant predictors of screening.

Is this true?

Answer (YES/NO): NO